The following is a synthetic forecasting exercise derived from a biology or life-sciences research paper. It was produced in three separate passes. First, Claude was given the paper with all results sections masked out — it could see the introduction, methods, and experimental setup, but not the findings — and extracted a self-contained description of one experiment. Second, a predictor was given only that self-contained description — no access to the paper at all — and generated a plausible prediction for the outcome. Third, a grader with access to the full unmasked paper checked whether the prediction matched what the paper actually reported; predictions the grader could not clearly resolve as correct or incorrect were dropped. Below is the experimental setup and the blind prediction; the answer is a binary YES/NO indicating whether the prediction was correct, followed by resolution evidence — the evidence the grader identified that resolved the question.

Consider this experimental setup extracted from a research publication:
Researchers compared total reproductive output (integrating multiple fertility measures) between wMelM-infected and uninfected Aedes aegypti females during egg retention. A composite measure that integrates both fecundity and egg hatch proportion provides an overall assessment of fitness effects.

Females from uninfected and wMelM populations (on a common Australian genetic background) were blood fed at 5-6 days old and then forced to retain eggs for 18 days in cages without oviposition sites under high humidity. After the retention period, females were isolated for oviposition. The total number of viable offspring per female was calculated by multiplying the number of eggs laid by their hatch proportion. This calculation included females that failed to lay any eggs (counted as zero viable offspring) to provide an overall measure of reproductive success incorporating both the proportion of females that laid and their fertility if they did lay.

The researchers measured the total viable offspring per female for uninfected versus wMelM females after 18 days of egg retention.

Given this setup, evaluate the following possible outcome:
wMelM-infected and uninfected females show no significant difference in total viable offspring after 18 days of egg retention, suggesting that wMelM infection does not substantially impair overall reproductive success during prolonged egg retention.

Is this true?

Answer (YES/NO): NO